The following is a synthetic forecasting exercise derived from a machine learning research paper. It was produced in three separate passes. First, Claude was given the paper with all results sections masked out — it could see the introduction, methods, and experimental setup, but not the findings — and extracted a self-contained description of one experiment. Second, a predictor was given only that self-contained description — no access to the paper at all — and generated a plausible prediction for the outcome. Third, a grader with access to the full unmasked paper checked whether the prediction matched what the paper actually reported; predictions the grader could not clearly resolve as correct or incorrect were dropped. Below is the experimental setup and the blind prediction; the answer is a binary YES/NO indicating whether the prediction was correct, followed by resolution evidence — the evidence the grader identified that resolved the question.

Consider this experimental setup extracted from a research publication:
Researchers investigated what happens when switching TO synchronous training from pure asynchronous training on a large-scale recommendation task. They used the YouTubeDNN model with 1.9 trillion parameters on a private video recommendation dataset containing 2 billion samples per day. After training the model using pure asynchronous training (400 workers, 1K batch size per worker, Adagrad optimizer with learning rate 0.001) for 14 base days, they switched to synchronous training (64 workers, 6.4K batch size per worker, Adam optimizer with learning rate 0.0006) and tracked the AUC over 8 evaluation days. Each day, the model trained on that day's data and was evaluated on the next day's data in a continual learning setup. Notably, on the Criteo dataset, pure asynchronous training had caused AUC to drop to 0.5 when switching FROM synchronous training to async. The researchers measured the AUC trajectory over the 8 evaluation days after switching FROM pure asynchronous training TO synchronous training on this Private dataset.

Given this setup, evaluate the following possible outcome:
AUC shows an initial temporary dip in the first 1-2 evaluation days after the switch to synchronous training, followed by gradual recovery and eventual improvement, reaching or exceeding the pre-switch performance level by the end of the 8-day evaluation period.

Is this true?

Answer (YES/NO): NO